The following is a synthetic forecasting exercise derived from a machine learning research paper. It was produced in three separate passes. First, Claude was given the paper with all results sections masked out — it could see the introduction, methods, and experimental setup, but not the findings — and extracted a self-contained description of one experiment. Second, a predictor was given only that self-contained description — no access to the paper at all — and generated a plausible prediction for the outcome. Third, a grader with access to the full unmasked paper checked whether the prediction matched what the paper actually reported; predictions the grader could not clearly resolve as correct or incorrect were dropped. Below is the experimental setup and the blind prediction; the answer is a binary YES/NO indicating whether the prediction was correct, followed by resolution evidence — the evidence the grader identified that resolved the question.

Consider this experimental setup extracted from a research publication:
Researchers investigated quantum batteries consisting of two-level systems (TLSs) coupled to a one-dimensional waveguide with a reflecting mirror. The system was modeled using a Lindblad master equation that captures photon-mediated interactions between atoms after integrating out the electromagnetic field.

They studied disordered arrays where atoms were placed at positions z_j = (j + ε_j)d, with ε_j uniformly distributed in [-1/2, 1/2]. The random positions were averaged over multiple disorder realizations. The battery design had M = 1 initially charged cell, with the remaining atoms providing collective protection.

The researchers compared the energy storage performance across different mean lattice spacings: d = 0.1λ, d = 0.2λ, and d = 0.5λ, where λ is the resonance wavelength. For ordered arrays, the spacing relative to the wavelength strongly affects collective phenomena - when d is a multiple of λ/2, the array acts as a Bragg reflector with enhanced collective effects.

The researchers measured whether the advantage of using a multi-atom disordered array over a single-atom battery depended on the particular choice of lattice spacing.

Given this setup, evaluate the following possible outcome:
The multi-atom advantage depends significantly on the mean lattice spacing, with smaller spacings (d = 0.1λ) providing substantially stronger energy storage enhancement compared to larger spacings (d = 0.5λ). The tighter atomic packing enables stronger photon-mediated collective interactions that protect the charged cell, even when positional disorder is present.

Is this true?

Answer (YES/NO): NO